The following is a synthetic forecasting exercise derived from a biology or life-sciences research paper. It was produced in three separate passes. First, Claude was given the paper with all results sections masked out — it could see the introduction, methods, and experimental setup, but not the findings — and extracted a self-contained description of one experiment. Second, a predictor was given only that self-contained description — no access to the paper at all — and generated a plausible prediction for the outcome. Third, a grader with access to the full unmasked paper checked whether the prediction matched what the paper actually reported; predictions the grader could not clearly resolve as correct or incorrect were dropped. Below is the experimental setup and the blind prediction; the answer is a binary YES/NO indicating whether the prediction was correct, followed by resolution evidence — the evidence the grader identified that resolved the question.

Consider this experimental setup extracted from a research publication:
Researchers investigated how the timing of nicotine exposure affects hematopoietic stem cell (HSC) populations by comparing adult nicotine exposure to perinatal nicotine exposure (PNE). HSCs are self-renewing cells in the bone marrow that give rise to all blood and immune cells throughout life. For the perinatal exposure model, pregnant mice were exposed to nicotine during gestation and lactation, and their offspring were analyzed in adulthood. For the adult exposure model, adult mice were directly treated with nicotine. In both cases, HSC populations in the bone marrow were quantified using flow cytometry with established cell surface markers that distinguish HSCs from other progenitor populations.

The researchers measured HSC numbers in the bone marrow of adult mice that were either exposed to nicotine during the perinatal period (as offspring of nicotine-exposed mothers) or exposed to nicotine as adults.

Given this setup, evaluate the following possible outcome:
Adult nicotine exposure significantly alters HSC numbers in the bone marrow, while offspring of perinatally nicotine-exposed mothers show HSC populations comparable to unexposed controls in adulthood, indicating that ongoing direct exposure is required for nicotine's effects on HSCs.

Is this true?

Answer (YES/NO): NO